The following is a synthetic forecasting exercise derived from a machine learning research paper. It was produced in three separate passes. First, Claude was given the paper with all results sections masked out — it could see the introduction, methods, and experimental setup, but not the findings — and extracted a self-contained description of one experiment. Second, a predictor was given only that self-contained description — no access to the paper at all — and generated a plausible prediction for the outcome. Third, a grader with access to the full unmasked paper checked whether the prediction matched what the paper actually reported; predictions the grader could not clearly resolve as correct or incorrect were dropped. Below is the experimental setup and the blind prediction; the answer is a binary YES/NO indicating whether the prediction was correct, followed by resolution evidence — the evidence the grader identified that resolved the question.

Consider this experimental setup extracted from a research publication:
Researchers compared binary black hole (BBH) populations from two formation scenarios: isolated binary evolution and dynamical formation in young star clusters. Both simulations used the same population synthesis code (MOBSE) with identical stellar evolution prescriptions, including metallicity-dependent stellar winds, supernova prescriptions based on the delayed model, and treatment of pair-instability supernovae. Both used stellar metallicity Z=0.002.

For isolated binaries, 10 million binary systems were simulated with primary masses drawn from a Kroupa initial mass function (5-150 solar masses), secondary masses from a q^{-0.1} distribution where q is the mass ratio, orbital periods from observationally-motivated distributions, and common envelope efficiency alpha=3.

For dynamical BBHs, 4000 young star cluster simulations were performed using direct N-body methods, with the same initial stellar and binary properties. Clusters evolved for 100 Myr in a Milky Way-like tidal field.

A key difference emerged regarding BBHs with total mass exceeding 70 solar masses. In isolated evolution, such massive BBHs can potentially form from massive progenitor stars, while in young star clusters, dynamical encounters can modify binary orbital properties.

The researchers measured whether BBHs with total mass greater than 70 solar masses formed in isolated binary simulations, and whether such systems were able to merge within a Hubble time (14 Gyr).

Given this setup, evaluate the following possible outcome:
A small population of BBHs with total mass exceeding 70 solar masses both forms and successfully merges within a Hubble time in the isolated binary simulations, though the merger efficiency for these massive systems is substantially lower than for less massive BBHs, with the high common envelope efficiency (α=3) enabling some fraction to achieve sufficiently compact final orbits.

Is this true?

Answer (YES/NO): NO